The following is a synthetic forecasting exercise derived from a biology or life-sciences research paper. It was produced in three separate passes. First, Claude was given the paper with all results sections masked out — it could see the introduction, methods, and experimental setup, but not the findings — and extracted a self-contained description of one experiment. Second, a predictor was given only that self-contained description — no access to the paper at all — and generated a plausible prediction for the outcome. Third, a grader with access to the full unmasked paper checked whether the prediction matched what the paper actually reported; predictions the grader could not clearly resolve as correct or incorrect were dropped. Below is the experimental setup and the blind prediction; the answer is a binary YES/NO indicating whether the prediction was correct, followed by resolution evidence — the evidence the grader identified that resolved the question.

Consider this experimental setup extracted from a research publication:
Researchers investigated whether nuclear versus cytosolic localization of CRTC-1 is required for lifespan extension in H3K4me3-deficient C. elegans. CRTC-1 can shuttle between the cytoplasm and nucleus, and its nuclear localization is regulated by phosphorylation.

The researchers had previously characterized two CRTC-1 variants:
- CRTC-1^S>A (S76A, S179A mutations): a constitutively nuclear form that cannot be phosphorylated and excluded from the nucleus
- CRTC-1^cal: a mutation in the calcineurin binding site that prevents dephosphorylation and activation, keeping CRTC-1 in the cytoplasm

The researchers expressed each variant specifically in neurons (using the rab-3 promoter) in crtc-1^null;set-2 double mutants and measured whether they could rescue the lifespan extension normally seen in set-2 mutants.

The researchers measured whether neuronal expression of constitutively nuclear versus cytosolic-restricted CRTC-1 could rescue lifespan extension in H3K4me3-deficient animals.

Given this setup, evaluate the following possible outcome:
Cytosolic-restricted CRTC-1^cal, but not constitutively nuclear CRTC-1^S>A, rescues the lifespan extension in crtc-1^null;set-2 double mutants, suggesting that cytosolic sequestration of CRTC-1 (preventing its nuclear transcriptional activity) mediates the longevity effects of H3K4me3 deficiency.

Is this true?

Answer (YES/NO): NO